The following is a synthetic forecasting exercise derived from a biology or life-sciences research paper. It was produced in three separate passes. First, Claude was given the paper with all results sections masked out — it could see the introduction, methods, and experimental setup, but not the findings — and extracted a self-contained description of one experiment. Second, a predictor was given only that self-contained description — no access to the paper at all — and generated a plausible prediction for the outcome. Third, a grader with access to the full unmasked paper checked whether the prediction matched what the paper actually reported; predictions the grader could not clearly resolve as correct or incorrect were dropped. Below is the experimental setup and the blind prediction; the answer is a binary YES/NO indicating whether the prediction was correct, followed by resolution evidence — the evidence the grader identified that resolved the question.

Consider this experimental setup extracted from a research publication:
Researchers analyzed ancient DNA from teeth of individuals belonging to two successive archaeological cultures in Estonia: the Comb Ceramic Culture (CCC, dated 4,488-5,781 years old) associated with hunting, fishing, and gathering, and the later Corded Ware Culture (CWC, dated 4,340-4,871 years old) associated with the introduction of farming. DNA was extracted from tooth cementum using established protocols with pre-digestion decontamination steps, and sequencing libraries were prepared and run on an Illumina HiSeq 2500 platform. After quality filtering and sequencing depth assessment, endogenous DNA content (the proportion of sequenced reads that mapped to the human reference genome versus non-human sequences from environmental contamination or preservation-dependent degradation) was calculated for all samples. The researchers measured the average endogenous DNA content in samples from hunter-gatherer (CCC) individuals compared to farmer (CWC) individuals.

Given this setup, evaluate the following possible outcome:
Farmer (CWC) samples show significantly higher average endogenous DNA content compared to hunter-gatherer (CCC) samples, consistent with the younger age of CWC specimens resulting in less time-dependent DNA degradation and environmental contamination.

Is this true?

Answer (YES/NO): YES